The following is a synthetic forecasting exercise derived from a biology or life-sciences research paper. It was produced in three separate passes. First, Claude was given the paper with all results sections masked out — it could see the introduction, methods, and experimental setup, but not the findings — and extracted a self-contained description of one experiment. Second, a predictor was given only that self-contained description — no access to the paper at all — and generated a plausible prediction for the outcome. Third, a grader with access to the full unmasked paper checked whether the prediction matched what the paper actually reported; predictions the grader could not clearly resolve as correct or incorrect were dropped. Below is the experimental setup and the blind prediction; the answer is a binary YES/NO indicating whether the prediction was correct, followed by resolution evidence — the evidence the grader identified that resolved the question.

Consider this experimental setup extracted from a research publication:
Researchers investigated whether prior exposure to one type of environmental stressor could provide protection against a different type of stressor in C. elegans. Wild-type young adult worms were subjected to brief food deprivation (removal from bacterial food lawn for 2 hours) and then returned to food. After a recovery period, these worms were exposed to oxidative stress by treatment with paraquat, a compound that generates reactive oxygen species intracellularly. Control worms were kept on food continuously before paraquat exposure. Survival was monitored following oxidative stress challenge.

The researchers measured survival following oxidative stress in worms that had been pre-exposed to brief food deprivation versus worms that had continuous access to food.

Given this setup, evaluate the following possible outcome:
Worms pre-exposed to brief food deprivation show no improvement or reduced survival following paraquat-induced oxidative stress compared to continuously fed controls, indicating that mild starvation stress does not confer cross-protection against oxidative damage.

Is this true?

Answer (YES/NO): NO